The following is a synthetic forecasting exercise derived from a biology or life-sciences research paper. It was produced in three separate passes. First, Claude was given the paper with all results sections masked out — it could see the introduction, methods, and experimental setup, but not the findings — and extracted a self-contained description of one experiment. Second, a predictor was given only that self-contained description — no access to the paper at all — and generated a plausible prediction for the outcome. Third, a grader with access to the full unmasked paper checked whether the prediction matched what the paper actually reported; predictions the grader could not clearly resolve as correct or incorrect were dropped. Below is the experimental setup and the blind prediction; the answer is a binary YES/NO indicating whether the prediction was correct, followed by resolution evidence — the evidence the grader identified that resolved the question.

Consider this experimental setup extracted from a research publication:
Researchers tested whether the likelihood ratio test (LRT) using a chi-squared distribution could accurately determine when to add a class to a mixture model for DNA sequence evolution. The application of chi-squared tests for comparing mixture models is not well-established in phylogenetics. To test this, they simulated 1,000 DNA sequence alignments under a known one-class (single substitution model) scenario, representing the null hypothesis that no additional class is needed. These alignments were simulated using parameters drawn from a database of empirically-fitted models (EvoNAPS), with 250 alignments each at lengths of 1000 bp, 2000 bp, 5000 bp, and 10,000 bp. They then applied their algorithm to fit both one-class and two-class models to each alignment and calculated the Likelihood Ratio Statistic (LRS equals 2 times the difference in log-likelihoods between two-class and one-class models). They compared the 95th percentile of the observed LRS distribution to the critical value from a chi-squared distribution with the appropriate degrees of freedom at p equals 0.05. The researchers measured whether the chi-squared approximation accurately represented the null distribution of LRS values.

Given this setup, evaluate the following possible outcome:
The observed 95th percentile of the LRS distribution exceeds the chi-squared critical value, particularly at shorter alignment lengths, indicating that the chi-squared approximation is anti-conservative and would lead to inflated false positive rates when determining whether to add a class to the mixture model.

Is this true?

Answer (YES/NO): NO